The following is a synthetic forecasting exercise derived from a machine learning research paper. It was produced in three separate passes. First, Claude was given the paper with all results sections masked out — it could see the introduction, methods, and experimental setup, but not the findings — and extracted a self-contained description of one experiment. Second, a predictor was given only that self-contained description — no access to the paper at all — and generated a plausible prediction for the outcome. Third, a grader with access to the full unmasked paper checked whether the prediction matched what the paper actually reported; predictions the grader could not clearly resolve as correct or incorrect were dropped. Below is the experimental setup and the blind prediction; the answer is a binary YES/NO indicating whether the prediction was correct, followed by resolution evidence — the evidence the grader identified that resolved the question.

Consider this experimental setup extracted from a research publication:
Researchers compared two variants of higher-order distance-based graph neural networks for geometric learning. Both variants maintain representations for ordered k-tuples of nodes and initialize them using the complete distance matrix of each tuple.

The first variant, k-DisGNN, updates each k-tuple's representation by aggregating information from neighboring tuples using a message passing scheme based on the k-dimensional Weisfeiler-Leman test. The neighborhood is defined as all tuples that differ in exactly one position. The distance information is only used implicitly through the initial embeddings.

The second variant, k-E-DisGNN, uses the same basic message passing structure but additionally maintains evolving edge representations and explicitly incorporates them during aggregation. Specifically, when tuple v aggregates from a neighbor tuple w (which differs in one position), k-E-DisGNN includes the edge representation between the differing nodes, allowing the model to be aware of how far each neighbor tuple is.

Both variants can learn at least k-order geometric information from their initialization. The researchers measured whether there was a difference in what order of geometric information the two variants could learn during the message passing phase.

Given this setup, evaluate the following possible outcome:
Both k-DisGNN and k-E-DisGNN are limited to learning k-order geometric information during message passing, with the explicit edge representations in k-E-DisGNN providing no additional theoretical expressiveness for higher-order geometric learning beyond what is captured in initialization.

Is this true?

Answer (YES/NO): NO